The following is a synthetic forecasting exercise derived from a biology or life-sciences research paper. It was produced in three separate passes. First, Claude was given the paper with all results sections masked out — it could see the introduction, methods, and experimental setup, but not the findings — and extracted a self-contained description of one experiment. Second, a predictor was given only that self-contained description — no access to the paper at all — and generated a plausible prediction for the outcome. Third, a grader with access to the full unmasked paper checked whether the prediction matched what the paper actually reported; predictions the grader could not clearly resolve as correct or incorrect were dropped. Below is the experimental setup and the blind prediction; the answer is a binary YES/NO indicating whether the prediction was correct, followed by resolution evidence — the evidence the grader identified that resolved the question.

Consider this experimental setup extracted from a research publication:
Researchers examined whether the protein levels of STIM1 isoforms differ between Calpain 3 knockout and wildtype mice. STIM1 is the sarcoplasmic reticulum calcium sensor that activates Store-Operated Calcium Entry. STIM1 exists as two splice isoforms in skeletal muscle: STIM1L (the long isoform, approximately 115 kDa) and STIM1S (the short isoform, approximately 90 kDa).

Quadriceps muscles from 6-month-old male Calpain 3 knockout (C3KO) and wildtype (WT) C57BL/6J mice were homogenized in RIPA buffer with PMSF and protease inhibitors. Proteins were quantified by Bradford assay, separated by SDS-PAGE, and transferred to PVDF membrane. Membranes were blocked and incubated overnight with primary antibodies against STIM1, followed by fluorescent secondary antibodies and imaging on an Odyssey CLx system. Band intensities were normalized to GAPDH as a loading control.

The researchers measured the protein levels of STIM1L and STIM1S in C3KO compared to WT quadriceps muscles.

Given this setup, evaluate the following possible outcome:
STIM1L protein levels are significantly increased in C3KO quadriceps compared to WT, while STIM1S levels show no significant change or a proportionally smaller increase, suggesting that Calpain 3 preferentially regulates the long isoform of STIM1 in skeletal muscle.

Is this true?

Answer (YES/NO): NO